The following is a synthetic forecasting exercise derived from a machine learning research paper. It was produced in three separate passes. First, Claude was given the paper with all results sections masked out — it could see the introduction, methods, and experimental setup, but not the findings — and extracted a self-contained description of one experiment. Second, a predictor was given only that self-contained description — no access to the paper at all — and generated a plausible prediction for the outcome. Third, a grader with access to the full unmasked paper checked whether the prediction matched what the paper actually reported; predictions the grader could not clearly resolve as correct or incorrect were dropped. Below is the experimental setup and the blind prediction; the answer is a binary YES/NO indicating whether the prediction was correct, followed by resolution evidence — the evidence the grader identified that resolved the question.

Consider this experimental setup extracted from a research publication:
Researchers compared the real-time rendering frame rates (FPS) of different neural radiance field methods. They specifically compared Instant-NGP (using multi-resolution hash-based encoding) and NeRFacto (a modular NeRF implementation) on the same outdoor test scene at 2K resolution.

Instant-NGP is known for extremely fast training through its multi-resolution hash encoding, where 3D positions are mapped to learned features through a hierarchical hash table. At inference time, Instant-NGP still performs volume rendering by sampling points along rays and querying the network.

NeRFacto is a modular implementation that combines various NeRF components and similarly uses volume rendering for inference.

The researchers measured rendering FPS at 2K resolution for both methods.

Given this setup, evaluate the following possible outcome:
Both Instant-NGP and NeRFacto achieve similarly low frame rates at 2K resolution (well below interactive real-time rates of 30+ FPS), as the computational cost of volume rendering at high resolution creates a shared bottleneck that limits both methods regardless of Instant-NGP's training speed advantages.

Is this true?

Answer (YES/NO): NO